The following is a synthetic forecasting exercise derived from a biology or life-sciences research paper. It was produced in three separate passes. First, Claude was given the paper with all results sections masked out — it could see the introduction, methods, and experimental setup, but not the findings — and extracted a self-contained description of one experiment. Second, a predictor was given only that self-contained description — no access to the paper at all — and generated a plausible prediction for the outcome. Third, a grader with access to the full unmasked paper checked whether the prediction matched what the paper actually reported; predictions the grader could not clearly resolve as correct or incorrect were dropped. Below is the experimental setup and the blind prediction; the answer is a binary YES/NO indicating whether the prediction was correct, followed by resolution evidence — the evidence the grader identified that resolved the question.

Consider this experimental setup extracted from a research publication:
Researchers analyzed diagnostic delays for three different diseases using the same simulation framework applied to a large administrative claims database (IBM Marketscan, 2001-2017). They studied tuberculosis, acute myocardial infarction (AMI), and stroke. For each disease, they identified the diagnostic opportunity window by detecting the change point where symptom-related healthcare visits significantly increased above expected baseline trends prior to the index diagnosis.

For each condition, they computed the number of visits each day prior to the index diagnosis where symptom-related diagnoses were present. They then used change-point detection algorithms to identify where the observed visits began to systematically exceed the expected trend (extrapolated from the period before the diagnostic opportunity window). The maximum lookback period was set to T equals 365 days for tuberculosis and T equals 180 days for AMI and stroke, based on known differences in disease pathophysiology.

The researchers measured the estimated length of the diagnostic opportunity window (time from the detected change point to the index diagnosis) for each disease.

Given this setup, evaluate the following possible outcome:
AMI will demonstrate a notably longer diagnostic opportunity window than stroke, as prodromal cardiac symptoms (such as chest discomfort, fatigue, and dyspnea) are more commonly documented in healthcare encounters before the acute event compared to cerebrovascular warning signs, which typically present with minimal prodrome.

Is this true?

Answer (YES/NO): NO